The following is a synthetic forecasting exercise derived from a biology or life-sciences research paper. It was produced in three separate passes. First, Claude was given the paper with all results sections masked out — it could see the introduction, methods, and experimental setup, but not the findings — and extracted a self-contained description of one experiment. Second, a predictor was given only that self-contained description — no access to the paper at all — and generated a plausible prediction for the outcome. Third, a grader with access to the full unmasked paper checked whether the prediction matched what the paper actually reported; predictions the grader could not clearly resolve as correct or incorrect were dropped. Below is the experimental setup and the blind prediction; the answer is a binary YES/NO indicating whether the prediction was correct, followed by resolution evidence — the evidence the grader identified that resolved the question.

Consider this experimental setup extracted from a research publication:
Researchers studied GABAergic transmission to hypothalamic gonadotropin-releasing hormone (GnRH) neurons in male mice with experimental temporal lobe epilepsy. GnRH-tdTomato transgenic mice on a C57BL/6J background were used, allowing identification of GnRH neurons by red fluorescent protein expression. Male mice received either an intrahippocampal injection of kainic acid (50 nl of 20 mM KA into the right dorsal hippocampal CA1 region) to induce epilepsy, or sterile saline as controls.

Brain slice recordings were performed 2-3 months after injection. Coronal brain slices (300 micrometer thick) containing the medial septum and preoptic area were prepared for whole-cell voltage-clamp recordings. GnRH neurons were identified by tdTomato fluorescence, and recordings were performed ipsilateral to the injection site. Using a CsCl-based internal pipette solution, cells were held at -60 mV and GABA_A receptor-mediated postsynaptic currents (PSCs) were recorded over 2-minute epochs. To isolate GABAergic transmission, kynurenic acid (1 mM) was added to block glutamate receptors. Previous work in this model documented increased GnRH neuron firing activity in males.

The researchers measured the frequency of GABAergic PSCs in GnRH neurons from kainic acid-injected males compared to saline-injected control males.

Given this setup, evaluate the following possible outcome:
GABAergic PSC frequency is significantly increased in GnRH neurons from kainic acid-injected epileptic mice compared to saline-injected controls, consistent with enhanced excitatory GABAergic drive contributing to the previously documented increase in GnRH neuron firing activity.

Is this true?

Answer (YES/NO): NO